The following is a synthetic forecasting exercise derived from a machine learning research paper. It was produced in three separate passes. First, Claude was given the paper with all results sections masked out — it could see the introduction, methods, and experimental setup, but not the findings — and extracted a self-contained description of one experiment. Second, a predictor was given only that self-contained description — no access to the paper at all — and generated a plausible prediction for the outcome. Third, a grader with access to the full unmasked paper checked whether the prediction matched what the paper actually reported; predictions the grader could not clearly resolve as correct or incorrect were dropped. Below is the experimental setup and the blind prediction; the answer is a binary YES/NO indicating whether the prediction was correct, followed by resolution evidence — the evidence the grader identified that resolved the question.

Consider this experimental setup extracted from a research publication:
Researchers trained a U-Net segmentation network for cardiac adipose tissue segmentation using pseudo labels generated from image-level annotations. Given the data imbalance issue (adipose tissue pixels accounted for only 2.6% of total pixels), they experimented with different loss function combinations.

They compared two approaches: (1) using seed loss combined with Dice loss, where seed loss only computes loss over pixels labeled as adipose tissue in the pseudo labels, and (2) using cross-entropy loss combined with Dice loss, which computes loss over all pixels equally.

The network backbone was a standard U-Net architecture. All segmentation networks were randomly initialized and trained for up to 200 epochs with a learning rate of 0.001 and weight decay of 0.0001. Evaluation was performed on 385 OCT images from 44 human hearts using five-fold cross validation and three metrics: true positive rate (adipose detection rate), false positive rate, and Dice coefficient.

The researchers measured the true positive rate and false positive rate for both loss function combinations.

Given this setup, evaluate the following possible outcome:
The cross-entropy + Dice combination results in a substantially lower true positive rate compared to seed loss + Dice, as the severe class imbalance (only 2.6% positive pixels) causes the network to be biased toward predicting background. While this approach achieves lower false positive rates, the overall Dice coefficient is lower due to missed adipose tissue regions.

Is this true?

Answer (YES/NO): NO